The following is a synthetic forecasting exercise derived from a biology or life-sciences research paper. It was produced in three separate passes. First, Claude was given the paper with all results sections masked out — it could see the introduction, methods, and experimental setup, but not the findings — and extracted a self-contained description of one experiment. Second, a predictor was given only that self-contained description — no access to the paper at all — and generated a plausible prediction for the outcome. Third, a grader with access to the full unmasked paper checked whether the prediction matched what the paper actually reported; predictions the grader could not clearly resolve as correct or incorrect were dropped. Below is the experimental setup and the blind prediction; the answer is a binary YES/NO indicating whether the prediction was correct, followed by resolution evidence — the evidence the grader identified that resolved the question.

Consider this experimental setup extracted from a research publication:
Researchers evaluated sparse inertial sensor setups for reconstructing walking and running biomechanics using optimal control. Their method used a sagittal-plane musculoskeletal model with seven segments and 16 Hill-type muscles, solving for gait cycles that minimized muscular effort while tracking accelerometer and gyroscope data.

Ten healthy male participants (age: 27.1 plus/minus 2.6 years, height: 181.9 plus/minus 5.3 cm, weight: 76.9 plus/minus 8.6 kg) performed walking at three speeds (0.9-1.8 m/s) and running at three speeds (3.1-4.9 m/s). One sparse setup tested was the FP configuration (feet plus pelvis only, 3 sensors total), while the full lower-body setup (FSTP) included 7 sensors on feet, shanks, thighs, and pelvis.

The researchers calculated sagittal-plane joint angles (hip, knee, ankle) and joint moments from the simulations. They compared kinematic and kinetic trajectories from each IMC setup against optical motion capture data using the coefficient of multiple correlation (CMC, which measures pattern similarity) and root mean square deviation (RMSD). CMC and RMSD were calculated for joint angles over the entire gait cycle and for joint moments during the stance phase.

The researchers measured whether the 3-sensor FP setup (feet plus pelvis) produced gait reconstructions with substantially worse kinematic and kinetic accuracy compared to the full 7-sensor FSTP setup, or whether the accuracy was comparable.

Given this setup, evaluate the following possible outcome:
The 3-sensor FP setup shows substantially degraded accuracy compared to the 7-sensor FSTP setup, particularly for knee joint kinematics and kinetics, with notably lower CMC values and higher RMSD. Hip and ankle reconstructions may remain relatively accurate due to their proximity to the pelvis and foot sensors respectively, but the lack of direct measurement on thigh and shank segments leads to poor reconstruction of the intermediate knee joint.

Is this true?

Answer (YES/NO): NO